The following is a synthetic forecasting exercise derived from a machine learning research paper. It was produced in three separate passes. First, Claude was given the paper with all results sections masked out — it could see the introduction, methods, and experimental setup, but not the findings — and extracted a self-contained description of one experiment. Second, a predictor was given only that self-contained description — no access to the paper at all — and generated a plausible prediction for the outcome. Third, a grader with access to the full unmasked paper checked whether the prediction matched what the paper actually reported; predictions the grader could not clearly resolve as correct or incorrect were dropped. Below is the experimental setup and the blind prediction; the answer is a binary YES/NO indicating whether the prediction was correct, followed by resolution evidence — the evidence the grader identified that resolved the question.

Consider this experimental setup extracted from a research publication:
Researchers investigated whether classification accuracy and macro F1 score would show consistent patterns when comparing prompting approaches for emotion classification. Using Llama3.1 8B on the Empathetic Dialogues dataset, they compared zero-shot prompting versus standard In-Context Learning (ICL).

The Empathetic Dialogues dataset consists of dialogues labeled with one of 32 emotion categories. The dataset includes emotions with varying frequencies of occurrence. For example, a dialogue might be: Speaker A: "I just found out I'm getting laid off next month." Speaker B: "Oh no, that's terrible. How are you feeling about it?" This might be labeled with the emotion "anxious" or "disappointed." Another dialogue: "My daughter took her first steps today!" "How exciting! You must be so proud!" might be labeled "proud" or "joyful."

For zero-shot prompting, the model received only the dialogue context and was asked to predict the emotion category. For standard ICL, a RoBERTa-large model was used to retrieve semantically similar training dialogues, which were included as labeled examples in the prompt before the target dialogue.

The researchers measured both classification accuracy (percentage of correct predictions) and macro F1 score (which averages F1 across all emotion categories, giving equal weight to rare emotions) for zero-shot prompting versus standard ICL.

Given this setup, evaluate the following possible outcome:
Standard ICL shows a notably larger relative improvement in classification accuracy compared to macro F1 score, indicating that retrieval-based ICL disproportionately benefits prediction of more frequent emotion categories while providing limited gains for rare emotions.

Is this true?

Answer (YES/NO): NO